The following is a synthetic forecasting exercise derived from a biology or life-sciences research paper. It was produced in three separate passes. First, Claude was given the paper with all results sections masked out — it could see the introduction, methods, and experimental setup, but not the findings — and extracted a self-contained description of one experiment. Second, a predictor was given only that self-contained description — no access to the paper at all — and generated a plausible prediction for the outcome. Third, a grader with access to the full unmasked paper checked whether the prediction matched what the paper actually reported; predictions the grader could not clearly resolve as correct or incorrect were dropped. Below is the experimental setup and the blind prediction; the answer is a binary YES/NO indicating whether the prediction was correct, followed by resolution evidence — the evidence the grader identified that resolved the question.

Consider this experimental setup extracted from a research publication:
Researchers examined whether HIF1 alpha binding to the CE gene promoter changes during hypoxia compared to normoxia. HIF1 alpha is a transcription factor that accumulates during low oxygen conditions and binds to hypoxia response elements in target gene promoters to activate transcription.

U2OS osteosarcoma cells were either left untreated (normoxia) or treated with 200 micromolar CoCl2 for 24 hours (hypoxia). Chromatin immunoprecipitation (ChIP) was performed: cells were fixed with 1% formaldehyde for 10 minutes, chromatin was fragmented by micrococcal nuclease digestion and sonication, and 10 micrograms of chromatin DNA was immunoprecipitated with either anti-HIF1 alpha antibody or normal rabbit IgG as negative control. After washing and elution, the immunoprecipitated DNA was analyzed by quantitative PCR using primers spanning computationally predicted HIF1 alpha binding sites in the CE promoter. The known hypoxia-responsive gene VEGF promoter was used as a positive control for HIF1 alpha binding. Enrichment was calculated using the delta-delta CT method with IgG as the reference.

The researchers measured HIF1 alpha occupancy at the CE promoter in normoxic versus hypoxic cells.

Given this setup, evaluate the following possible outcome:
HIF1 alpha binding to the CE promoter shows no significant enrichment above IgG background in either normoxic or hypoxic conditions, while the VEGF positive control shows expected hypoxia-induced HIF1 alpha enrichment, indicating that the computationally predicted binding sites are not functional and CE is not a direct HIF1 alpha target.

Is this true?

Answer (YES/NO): NO